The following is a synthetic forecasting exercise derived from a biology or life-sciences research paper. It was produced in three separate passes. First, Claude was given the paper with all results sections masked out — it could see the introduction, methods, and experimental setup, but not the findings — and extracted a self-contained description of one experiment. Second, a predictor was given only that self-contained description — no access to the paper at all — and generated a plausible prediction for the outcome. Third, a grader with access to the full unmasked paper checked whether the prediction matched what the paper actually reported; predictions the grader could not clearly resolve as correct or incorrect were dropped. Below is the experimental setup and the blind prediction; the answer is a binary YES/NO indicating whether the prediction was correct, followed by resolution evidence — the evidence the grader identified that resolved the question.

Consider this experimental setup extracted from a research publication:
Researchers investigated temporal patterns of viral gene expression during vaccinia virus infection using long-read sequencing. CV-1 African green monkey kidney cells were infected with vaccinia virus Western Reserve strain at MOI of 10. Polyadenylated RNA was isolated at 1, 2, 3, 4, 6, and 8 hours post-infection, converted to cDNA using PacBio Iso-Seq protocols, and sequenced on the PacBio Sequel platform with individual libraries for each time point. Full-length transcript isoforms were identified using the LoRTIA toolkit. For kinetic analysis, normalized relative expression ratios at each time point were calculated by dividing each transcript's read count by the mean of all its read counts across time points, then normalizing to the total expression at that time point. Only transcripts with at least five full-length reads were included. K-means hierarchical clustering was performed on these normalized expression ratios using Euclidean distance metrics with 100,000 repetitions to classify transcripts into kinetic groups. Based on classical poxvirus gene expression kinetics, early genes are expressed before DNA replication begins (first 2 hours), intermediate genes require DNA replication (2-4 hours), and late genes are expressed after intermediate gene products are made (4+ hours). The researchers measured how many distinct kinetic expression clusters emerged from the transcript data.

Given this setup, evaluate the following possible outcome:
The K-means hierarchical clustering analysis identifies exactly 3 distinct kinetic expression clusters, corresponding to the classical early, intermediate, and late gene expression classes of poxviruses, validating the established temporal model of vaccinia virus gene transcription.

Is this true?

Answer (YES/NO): NO